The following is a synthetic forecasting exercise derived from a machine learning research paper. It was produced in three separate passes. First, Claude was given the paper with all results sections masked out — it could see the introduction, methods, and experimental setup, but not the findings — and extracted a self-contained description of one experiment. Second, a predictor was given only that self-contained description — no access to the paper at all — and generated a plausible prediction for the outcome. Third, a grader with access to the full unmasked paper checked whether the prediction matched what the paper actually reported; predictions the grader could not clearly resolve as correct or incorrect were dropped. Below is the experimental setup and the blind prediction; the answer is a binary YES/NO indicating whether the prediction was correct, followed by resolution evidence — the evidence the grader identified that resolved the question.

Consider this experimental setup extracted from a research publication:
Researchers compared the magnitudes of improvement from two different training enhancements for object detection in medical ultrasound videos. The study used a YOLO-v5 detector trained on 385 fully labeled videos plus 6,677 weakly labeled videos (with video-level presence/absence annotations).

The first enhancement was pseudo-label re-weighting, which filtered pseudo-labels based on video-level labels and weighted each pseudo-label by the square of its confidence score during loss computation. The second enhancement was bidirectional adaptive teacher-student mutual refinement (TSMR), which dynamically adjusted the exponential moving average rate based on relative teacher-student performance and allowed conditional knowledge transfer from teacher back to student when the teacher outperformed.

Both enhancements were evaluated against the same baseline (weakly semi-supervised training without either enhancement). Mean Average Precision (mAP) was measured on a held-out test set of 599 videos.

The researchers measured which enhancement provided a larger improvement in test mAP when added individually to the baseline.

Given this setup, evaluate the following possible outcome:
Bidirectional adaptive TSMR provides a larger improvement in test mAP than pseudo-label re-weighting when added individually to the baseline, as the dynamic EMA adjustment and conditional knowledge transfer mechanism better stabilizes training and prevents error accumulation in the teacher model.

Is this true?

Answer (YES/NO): YES